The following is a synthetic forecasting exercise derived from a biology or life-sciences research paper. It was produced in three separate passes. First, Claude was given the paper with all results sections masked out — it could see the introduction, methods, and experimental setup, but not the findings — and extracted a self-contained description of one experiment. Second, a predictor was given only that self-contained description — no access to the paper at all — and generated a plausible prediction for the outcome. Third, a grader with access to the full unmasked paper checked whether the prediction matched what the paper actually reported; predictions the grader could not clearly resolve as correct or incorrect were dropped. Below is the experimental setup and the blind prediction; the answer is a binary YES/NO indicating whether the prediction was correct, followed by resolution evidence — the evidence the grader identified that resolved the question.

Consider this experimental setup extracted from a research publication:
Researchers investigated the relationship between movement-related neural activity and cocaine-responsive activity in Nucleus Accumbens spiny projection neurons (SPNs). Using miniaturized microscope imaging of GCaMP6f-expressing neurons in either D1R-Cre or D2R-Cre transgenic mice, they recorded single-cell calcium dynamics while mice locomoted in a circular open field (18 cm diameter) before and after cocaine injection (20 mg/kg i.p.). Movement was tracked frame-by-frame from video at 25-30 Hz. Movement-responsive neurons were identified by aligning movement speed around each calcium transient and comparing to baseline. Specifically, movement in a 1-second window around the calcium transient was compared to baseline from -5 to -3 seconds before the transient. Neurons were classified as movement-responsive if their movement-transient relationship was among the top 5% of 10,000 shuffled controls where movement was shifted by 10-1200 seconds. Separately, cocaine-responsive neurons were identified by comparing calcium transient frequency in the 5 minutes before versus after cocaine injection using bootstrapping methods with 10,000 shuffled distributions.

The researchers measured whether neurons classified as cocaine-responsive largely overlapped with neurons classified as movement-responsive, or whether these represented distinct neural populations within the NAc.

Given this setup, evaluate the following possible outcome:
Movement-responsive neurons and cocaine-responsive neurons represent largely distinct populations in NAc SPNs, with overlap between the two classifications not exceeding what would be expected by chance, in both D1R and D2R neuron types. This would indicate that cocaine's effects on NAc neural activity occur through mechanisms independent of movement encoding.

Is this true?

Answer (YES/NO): YES